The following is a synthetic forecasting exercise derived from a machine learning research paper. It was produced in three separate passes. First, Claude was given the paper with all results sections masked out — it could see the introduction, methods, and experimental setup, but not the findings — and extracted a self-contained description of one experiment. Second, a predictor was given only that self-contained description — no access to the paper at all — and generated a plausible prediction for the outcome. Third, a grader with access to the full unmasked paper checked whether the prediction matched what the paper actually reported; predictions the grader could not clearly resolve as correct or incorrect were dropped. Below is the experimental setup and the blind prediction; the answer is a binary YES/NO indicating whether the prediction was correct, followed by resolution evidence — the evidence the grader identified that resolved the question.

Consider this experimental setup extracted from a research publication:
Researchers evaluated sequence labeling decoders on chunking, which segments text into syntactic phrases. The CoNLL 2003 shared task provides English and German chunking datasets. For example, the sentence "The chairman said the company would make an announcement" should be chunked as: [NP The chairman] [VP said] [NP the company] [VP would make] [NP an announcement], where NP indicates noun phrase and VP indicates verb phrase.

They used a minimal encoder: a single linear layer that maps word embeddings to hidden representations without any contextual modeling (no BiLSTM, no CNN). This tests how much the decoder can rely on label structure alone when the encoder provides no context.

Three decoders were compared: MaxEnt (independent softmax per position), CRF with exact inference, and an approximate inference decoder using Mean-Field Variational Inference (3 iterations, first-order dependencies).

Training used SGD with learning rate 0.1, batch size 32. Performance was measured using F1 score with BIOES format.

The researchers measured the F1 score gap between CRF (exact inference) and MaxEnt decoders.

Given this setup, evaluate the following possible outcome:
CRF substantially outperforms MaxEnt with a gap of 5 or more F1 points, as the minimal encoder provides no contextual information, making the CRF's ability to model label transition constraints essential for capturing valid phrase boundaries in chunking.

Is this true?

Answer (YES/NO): YES